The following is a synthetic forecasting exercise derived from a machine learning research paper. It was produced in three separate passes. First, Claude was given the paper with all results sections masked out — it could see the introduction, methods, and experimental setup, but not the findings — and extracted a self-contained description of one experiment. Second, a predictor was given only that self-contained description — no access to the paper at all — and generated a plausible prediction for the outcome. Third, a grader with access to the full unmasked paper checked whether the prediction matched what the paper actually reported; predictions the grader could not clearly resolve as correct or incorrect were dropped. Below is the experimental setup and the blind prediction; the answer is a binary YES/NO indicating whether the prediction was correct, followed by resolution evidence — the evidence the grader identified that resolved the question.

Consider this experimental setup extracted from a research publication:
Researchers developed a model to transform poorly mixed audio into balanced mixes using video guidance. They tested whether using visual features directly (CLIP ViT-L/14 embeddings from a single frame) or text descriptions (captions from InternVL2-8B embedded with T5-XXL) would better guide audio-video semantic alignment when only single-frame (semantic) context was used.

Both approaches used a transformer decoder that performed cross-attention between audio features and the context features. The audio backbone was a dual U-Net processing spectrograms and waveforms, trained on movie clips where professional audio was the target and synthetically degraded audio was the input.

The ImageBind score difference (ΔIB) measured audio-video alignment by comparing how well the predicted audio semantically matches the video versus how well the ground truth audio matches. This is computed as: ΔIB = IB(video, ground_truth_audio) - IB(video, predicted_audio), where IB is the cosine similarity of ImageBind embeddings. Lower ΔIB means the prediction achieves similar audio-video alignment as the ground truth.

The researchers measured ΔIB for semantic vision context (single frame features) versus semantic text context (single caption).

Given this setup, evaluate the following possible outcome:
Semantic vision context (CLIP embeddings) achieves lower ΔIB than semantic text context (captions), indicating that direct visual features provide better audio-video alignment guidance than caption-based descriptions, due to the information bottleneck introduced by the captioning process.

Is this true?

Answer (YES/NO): NO